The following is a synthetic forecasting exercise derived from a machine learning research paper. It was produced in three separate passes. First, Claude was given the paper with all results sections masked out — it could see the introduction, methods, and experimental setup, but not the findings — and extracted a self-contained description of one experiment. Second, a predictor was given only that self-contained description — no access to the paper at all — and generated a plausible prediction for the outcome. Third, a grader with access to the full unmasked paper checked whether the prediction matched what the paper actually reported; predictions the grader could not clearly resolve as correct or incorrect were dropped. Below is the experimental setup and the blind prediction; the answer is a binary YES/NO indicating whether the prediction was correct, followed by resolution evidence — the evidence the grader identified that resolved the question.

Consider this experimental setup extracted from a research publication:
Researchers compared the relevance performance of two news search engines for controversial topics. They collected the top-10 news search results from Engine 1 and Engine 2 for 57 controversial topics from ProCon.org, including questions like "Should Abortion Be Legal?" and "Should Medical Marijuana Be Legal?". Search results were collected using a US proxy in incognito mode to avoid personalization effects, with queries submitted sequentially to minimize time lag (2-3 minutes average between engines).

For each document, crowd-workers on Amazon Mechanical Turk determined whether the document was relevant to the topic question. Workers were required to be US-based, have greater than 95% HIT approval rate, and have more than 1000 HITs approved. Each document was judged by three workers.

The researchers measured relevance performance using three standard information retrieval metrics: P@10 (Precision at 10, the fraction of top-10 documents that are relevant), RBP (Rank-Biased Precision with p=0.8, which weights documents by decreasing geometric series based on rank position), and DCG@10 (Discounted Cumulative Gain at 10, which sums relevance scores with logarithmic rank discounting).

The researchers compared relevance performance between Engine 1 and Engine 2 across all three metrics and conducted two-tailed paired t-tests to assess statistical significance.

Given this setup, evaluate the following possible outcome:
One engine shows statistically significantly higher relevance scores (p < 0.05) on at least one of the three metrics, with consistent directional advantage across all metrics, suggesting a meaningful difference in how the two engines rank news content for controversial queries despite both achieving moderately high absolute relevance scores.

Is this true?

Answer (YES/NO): YES